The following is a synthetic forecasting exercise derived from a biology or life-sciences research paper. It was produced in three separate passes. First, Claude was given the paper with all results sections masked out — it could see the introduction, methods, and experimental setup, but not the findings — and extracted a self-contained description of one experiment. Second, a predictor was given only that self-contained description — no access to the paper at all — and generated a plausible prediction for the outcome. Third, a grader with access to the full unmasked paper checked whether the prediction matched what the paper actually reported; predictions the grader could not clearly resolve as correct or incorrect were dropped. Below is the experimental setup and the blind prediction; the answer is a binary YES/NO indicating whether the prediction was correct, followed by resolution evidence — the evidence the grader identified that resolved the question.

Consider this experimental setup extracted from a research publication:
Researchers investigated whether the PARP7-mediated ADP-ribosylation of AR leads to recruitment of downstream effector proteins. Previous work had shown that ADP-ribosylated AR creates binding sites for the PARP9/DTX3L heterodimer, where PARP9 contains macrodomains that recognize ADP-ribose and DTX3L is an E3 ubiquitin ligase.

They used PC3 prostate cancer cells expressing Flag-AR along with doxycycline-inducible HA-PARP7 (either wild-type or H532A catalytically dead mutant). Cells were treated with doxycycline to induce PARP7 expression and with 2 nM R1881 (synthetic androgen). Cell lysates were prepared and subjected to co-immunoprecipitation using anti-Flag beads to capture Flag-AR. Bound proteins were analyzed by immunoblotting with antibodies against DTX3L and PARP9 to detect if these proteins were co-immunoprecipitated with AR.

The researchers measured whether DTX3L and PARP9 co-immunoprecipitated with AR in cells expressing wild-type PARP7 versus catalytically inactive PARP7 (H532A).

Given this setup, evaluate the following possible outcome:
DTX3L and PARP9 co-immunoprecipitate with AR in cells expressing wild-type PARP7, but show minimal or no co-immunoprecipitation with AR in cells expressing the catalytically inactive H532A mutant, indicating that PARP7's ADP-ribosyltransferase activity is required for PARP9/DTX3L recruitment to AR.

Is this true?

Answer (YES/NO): YES